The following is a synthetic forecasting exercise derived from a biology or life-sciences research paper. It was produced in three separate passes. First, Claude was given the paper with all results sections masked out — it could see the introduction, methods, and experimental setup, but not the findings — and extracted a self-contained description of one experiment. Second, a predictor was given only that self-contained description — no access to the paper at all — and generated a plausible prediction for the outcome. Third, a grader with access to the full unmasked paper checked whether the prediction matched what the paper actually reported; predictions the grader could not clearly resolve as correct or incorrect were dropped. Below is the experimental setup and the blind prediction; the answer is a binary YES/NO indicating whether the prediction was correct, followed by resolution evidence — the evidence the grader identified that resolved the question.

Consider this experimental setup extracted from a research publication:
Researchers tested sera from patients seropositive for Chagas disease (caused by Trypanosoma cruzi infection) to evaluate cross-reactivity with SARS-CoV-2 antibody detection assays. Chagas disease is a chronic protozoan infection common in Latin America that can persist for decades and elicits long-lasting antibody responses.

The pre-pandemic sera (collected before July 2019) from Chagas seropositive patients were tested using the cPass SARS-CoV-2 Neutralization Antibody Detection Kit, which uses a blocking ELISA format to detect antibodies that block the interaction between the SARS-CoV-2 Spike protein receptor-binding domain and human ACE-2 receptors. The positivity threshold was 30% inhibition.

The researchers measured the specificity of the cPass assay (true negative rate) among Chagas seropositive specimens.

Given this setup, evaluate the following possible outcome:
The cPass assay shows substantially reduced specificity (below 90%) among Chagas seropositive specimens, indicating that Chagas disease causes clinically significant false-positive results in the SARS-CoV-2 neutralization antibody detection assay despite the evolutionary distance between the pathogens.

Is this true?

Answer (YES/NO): NO